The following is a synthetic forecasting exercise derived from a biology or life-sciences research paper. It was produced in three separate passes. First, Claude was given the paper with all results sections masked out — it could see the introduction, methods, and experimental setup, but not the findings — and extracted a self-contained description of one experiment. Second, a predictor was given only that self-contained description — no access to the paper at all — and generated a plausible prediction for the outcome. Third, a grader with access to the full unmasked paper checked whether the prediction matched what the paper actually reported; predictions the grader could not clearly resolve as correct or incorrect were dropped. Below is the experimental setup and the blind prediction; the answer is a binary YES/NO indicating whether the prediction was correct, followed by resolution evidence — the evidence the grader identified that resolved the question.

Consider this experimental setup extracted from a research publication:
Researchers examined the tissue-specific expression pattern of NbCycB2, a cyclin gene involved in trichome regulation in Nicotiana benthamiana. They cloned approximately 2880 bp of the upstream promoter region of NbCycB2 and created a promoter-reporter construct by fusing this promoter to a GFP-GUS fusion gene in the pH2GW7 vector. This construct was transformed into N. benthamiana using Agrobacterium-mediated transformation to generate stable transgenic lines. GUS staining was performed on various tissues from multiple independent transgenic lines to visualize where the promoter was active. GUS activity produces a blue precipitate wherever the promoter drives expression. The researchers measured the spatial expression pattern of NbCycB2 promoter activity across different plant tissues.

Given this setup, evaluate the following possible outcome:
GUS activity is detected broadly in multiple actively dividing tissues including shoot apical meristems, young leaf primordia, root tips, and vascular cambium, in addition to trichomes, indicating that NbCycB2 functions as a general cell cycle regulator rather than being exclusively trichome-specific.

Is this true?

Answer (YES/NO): NO